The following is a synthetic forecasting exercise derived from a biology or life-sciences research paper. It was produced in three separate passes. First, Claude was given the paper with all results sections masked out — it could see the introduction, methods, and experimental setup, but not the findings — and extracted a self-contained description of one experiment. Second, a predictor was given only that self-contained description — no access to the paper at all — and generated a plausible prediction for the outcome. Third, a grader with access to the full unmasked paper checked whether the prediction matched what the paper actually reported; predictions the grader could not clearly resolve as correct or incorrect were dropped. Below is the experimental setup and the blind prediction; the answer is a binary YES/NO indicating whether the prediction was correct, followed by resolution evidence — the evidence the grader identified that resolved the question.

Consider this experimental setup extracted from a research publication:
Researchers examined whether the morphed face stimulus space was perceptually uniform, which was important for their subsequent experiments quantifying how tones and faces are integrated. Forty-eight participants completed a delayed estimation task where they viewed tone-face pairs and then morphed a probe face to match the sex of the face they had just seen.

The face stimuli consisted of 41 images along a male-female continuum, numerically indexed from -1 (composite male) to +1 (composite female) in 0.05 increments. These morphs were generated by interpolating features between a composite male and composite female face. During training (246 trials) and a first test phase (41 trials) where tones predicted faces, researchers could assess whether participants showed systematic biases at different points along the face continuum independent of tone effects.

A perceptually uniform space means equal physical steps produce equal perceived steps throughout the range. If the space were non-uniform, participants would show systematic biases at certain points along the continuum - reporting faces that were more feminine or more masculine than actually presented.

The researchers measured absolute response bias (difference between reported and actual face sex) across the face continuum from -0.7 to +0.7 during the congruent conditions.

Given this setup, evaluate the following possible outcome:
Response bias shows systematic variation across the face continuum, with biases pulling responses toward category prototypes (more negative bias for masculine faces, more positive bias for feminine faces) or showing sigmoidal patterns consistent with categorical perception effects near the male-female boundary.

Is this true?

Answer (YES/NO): NO